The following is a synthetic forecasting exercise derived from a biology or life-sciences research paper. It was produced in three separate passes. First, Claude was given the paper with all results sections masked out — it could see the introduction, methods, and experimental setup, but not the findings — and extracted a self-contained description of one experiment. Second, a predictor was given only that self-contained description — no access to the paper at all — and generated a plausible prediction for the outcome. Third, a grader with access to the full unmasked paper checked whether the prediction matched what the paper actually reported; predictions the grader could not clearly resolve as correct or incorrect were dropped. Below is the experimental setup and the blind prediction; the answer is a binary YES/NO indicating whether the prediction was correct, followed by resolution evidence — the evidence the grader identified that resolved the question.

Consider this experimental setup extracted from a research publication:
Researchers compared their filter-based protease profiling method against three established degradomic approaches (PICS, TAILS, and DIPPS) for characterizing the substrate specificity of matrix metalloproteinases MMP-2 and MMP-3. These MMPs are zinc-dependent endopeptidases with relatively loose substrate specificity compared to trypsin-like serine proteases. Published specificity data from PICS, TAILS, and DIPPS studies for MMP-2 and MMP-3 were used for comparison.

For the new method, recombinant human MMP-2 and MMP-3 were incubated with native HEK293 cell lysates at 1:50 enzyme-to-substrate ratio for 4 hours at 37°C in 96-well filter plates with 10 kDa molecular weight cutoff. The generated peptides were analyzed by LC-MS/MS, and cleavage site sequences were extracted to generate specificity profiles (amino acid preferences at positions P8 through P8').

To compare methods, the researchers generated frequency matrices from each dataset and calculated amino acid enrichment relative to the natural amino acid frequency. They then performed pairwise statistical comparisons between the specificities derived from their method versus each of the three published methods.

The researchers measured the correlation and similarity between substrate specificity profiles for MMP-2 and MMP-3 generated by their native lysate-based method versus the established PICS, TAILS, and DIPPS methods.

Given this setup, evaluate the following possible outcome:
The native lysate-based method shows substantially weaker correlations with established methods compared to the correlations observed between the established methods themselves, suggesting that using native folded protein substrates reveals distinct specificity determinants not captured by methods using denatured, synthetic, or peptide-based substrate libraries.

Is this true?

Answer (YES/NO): NO